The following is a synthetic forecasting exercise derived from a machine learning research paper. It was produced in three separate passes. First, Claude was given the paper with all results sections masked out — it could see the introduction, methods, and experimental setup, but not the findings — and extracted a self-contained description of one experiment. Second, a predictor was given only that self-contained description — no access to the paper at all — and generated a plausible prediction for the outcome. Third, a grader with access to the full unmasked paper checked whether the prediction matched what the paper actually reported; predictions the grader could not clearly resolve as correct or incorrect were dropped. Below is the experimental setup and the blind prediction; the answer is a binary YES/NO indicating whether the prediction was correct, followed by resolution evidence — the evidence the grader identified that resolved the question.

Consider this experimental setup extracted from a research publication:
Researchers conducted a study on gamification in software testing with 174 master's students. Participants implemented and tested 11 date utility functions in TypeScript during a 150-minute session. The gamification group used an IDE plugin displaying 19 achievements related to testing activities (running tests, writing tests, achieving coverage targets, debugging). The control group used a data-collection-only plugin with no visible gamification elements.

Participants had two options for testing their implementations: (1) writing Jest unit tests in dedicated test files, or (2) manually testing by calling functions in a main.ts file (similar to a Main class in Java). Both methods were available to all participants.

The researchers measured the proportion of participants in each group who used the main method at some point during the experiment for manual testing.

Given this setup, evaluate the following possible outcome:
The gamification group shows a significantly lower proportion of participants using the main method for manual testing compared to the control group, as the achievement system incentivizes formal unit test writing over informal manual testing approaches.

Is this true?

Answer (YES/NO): YES